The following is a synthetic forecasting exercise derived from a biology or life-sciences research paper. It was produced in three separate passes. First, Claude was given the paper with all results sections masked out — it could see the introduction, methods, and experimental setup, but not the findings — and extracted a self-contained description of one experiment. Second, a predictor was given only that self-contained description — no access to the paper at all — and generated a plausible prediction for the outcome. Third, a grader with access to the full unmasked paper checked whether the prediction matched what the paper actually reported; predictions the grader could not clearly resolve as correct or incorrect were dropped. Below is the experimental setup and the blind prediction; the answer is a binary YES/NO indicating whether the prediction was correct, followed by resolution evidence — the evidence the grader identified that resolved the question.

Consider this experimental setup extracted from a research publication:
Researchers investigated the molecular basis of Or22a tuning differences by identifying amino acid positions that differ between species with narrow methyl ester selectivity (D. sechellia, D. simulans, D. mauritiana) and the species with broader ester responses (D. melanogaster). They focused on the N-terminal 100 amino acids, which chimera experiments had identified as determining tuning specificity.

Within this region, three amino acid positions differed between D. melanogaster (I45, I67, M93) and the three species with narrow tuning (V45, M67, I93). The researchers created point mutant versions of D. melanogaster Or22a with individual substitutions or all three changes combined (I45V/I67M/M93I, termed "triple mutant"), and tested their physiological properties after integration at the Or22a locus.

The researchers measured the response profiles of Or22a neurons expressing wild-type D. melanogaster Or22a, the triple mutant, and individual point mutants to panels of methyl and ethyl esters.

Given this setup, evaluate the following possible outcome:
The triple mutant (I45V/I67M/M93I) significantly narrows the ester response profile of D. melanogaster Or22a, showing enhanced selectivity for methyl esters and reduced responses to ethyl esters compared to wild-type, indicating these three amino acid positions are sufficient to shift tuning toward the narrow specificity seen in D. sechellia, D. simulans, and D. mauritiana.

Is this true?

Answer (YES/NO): YES